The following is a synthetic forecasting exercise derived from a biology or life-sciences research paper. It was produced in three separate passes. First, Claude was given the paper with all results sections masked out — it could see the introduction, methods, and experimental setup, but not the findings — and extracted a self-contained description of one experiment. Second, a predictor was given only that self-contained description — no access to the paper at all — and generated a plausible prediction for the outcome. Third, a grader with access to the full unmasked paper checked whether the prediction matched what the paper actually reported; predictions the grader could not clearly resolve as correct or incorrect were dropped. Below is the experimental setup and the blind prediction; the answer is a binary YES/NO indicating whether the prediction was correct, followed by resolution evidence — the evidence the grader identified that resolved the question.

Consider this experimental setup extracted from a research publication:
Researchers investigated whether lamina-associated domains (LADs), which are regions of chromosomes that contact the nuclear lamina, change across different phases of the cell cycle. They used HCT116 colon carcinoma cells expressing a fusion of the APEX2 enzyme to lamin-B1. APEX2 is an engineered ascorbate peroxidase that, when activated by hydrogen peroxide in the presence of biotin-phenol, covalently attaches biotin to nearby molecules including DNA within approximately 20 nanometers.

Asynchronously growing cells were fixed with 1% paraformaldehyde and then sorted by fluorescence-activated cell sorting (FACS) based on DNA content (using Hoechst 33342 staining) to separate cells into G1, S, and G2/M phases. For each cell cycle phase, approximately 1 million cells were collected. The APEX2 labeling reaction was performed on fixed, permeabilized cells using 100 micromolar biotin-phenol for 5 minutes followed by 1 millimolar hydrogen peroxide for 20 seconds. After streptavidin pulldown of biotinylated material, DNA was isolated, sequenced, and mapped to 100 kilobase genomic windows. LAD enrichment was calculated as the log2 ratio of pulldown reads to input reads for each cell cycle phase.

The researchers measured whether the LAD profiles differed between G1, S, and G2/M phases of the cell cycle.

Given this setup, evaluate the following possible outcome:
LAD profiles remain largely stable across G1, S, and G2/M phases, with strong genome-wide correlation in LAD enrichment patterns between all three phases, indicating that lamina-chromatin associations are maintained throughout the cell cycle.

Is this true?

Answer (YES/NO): YES